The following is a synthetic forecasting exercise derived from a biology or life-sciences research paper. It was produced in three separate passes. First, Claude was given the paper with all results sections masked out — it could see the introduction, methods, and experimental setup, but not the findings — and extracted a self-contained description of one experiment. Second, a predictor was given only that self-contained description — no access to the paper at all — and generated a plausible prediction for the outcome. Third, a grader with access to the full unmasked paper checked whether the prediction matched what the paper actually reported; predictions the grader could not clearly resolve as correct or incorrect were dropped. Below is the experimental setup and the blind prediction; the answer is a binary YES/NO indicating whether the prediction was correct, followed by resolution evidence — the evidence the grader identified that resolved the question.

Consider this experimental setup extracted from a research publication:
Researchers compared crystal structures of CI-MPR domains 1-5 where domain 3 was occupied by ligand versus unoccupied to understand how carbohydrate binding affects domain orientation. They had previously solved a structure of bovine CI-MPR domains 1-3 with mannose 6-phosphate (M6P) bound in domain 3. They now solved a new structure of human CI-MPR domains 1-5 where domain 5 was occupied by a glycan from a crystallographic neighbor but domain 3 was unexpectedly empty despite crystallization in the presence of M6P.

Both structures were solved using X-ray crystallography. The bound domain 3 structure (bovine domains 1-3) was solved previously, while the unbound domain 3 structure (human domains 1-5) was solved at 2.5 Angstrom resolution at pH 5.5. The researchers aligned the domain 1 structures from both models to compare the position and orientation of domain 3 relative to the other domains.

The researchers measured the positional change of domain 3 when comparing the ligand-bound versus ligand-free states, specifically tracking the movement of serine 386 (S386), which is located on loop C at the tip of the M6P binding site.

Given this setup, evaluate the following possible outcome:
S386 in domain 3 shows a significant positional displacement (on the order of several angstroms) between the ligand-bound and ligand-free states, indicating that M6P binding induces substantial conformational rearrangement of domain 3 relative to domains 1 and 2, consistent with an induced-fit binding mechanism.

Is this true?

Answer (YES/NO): YES